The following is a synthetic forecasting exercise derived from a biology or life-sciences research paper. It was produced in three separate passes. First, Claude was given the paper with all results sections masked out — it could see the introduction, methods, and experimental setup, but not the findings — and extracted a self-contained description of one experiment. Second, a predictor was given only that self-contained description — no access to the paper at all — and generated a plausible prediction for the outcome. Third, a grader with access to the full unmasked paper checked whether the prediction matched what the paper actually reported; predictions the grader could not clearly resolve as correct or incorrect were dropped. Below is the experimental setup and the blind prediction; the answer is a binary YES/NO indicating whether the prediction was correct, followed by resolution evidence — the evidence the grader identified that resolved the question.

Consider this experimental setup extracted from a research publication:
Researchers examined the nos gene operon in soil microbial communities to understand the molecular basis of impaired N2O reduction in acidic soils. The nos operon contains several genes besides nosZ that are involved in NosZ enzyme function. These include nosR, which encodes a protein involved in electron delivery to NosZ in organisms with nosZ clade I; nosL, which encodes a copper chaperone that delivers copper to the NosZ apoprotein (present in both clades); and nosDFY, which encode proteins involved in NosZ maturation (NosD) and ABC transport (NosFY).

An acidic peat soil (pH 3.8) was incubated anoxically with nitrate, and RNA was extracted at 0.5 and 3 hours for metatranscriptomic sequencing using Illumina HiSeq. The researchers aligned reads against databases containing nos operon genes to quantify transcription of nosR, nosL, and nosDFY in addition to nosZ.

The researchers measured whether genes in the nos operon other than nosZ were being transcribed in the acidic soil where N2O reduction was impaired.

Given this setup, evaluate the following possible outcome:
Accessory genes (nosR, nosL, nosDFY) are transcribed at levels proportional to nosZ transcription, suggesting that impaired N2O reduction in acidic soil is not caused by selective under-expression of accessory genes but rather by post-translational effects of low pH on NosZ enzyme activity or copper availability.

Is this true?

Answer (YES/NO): YES